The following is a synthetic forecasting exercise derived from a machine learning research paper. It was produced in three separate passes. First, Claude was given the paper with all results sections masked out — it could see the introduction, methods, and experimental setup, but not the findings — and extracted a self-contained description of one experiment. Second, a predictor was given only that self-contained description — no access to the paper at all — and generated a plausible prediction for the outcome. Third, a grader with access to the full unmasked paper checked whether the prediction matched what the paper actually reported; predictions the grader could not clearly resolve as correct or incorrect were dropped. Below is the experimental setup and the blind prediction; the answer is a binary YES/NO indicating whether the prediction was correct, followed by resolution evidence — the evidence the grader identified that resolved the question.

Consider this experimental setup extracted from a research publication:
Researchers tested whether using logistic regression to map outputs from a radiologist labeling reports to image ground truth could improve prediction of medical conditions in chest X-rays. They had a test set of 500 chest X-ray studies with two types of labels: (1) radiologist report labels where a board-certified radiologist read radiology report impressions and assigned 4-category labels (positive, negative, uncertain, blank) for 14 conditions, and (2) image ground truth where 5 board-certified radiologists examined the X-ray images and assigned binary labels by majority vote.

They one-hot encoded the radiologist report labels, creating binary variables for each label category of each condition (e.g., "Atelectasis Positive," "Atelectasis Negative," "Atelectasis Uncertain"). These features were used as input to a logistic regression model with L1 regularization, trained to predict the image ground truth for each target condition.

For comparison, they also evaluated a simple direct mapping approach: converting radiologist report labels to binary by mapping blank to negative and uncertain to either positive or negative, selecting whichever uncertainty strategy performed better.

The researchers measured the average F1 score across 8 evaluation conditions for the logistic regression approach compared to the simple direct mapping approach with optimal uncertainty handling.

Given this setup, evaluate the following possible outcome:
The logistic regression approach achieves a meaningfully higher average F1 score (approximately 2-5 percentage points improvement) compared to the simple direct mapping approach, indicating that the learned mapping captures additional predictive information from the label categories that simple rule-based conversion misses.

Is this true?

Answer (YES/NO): NO